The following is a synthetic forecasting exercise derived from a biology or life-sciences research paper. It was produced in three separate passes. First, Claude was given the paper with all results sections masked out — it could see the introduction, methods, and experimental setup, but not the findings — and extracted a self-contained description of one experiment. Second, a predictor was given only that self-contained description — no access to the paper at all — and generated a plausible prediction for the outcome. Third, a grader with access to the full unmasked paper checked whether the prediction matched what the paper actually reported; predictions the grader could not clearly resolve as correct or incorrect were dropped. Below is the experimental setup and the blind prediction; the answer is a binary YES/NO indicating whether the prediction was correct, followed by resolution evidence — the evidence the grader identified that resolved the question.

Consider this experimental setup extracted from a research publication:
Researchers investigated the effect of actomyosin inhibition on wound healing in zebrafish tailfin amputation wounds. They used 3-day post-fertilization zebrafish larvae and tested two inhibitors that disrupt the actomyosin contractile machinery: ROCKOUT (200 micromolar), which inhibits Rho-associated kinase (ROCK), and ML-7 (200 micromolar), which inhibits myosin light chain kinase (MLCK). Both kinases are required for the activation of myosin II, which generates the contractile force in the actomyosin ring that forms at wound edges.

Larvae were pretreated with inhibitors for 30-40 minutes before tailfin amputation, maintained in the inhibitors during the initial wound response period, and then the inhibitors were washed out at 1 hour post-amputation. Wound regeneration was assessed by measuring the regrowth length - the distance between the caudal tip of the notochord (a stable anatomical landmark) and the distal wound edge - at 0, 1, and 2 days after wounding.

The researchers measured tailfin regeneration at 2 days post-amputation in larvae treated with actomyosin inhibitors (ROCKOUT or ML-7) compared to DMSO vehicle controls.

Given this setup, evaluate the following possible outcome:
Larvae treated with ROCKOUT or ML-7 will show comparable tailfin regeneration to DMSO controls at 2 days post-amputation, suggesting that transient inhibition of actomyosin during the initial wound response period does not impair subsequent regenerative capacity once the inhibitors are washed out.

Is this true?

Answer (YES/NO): YES